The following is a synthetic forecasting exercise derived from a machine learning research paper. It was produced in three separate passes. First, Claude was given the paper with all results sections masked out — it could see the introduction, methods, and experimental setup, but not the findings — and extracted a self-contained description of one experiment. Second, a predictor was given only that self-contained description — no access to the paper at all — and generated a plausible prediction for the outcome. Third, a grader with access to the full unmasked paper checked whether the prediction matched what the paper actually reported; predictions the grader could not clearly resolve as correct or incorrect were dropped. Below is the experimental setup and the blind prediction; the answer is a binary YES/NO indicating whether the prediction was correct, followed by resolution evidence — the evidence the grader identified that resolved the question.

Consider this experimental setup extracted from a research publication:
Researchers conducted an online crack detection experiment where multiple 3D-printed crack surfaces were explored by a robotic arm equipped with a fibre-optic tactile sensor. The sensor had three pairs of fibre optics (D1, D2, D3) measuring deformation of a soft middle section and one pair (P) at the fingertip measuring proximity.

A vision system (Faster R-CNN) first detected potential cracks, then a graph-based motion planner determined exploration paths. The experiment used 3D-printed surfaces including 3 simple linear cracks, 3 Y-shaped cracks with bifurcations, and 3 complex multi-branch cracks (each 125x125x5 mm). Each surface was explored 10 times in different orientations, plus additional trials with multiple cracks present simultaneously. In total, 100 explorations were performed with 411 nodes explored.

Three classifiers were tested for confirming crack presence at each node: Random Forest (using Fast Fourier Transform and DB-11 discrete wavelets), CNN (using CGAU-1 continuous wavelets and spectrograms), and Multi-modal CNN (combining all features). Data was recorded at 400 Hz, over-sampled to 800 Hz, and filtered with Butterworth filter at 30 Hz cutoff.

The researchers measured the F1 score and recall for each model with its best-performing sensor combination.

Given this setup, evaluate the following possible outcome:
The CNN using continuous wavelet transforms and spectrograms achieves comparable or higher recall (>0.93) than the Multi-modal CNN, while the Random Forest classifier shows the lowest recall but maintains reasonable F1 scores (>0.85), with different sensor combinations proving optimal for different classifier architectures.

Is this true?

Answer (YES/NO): NO